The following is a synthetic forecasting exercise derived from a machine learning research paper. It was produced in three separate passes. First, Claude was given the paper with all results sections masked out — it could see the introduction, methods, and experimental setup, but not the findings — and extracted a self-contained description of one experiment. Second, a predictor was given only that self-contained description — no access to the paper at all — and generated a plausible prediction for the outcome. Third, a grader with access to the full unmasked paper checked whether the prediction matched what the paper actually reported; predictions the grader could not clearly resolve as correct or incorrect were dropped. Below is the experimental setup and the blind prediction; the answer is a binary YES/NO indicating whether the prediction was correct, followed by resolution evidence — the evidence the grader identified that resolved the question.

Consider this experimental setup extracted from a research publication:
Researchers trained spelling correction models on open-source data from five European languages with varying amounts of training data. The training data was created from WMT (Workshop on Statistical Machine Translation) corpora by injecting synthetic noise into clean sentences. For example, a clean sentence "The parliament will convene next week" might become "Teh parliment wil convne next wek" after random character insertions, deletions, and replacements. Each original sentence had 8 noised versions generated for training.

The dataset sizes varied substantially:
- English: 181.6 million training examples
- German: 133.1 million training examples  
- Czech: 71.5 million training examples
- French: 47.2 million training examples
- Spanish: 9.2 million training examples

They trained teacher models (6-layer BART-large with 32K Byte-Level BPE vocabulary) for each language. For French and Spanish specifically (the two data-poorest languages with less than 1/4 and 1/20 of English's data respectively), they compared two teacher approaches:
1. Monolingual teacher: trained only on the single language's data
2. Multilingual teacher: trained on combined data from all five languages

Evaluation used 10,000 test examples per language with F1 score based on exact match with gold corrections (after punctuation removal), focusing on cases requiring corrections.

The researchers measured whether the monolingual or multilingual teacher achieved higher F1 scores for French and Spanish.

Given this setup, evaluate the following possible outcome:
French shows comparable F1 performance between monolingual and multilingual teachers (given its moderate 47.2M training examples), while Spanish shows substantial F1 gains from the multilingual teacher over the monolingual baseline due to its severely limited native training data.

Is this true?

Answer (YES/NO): YES